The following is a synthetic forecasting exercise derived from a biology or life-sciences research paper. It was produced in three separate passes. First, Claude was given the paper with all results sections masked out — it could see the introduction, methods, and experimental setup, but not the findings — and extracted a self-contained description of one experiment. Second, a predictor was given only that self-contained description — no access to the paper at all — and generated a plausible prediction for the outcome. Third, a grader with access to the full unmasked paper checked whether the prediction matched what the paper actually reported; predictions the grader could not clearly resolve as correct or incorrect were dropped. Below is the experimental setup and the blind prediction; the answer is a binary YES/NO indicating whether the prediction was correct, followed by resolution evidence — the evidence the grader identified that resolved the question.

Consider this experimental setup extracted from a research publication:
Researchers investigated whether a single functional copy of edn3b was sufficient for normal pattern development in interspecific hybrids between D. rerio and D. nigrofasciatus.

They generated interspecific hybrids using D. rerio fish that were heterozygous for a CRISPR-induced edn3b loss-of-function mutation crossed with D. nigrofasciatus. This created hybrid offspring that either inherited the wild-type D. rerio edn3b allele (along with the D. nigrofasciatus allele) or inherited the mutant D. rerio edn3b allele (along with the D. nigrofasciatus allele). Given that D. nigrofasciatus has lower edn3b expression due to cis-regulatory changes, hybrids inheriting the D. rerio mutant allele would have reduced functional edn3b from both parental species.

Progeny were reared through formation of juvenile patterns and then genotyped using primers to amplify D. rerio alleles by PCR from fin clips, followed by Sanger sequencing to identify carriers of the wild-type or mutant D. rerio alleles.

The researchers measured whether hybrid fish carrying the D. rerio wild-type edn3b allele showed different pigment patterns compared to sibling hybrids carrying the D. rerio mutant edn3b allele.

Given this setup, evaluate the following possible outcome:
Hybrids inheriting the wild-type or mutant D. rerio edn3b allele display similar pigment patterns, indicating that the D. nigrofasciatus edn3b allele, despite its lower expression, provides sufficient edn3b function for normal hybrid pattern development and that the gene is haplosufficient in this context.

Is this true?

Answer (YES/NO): NO